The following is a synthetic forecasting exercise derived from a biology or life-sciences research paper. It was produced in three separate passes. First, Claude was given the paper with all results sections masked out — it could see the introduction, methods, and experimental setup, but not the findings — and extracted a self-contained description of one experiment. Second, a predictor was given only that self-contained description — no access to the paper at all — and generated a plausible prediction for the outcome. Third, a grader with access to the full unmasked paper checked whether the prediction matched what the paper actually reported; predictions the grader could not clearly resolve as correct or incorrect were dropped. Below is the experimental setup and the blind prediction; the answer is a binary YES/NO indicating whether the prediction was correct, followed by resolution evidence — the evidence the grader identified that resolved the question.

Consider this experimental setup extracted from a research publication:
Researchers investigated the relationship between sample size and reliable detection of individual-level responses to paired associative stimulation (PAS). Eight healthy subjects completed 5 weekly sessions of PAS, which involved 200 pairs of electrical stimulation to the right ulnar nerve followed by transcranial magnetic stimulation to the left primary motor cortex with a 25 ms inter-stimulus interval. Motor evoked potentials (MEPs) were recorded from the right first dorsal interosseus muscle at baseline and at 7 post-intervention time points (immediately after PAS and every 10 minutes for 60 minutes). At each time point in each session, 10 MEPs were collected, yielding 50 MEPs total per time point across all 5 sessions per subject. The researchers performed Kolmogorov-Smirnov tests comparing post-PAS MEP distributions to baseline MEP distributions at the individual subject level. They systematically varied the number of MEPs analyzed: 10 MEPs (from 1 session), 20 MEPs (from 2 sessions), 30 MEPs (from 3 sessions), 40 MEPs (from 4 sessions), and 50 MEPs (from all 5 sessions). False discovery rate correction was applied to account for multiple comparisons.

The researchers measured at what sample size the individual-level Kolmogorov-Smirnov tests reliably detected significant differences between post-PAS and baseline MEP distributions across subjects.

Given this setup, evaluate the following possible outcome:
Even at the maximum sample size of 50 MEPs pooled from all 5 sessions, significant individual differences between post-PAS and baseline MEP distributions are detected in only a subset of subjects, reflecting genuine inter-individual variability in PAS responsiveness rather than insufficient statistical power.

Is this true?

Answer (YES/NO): YES